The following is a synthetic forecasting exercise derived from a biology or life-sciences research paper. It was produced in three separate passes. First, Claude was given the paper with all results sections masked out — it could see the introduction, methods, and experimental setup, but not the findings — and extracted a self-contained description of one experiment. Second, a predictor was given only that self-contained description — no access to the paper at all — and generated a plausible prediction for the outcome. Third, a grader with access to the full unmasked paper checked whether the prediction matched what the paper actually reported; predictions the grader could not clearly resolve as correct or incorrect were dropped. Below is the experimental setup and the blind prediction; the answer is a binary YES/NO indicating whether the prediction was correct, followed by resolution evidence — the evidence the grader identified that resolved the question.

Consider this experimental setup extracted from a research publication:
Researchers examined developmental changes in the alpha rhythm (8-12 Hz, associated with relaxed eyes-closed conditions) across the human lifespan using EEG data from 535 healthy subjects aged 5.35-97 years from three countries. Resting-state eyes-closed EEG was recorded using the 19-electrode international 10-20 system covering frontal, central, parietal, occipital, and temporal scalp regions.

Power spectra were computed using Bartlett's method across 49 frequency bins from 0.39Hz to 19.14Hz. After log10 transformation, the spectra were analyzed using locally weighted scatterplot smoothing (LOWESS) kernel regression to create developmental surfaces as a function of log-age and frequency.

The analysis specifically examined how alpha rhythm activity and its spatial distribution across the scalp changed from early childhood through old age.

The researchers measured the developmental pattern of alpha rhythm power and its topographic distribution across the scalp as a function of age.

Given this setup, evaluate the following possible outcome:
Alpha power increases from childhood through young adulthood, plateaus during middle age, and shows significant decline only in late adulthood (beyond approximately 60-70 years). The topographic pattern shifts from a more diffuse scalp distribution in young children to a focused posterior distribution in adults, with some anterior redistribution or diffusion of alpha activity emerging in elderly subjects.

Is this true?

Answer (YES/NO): NO